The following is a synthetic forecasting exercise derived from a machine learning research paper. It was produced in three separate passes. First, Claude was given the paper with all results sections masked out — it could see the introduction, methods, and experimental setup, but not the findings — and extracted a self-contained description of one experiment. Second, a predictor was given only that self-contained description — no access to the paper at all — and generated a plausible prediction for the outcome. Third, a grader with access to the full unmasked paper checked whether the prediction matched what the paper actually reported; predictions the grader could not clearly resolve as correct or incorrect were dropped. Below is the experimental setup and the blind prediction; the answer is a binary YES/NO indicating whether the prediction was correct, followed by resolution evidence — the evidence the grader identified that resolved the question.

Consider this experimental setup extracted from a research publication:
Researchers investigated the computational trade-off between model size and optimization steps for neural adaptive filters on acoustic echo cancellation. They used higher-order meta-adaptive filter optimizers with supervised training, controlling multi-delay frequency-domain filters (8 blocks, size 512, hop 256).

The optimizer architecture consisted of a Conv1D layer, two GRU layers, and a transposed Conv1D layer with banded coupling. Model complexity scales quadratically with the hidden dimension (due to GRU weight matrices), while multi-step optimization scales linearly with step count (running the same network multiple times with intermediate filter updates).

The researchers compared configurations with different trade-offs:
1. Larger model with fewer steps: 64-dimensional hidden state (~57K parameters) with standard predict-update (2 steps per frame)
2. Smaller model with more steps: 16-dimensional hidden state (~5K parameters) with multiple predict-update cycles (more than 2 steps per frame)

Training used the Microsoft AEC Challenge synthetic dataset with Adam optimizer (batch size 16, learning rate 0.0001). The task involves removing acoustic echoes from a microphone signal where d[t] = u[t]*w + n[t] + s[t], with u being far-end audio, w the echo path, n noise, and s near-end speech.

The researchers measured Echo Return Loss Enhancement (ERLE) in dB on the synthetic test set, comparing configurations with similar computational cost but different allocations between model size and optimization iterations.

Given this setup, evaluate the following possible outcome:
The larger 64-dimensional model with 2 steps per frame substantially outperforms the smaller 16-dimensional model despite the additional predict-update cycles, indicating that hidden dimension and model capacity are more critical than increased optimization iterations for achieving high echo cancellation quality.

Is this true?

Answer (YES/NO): YES